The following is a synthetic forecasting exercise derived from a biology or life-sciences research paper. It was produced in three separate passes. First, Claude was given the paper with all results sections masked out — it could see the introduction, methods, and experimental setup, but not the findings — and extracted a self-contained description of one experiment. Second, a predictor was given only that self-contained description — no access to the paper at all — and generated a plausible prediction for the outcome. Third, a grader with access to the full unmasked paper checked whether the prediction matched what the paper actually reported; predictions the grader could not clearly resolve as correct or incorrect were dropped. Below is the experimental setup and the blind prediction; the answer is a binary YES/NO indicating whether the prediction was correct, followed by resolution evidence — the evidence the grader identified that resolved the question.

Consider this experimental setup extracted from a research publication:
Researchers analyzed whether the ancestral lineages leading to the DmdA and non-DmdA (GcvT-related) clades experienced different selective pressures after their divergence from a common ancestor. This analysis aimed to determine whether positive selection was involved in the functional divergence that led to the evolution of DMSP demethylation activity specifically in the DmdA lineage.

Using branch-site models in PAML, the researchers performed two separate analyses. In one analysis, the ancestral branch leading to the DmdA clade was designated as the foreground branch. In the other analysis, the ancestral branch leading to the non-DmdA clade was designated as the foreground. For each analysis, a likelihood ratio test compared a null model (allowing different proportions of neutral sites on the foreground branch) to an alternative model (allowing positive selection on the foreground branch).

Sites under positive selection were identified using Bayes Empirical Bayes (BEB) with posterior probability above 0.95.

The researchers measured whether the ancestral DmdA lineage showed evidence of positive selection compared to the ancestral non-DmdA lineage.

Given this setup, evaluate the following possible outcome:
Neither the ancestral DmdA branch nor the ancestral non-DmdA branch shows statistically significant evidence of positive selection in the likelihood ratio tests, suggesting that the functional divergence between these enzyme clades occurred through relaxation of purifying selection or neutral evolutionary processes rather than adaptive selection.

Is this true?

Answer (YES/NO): NO